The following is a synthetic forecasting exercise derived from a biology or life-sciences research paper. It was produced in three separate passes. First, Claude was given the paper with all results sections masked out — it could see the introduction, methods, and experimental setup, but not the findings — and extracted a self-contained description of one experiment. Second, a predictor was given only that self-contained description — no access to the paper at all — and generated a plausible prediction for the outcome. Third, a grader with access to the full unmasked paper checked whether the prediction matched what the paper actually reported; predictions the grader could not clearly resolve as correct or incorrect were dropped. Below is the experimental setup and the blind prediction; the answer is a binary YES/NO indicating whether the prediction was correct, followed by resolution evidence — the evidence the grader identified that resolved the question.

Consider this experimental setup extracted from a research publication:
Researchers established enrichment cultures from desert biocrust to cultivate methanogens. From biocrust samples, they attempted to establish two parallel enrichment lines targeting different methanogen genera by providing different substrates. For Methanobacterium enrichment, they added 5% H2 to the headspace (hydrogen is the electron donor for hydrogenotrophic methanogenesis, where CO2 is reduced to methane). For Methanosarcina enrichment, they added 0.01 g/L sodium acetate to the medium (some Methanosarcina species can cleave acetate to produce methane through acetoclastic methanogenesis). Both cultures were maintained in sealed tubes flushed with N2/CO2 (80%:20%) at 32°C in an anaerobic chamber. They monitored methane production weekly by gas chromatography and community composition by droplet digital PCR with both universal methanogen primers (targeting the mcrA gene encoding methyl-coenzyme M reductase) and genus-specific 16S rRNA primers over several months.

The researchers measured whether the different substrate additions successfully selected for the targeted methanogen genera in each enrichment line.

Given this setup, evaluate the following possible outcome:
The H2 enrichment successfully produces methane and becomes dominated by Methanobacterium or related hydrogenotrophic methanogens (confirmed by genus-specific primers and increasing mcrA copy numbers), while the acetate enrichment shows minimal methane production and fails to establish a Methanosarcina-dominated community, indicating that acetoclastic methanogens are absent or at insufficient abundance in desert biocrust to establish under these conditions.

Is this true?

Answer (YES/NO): NO